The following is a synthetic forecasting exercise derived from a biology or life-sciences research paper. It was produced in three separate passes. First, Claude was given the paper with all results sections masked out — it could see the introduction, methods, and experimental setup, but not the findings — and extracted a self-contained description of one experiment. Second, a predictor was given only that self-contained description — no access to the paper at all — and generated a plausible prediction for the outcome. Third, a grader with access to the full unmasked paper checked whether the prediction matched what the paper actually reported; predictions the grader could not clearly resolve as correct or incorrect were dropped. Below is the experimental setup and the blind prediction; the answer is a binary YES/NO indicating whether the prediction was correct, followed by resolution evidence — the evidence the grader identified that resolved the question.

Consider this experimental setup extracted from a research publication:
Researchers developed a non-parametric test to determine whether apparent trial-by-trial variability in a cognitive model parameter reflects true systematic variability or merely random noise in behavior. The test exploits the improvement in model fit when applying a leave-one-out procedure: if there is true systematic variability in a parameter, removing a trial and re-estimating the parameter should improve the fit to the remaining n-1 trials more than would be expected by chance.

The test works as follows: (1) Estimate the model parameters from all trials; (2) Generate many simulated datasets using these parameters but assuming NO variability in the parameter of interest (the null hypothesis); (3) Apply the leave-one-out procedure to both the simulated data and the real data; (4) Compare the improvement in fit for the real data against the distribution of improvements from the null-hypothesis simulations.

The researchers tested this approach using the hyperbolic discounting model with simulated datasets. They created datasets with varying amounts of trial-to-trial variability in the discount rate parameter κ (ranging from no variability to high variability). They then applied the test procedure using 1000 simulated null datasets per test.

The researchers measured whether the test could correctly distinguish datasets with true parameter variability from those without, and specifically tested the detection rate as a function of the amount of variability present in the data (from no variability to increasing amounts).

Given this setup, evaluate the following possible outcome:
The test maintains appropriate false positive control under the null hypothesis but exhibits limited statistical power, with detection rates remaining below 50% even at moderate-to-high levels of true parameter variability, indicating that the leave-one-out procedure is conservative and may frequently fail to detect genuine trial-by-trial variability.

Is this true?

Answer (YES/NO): NO